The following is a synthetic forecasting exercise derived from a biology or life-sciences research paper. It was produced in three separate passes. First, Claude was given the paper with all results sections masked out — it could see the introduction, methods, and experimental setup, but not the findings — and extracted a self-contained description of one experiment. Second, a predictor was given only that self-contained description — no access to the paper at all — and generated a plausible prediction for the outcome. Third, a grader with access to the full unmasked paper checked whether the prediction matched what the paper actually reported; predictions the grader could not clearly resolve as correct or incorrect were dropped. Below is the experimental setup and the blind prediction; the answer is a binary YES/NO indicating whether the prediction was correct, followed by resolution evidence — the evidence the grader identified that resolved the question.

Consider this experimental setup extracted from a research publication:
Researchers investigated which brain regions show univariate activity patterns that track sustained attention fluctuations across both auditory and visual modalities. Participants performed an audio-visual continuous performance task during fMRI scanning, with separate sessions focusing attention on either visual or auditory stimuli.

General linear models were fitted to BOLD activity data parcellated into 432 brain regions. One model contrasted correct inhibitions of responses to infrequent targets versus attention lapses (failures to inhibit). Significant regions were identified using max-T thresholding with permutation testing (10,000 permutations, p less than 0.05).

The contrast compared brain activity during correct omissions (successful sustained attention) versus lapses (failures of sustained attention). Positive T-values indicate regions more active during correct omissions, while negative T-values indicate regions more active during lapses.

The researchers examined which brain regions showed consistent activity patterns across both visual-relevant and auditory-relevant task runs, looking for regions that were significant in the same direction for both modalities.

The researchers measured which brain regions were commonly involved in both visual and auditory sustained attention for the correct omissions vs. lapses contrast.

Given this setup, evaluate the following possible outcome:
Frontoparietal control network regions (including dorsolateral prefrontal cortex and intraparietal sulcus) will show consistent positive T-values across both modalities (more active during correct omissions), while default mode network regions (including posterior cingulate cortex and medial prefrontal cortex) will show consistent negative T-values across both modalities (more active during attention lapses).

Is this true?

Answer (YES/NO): NO